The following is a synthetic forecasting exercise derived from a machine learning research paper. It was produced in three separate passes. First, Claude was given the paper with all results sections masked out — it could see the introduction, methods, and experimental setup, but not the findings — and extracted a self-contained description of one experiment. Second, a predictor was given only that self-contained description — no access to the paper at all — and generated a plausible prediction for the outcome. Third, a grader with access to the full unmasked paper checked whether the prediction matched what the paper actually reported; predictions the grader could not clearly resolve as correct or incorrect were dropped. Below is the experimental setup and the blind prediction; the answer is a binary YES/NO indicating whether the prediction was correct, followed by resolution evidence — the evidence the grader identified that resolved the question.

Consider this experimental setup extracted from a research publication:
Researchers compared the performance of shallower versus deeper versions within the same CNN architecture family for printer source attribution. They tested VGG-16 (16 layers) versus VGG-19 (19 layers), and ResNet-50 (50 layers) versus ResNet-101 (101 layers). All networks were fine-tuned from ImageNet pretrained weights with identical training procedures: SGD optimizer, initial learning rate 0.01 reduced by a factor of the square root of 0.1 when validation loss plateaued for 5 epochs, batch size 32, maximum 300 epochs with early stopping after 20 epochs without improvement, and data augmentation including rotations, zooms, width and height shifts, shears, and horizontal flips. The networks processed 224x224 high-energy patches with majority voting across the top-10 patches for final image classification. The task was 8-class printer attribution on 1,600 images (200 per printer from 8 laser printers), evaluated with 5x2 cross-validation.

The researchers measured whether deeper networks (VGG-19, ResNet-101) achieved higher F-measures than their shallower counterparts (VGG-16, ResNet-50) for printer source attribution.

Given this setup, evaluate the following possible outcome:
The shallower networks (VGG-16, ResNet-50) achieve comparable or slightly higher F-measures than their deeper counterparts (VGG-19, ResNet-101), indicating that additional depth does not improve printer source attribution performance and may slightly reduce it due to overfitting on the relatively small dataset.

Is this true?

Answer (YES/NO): NO